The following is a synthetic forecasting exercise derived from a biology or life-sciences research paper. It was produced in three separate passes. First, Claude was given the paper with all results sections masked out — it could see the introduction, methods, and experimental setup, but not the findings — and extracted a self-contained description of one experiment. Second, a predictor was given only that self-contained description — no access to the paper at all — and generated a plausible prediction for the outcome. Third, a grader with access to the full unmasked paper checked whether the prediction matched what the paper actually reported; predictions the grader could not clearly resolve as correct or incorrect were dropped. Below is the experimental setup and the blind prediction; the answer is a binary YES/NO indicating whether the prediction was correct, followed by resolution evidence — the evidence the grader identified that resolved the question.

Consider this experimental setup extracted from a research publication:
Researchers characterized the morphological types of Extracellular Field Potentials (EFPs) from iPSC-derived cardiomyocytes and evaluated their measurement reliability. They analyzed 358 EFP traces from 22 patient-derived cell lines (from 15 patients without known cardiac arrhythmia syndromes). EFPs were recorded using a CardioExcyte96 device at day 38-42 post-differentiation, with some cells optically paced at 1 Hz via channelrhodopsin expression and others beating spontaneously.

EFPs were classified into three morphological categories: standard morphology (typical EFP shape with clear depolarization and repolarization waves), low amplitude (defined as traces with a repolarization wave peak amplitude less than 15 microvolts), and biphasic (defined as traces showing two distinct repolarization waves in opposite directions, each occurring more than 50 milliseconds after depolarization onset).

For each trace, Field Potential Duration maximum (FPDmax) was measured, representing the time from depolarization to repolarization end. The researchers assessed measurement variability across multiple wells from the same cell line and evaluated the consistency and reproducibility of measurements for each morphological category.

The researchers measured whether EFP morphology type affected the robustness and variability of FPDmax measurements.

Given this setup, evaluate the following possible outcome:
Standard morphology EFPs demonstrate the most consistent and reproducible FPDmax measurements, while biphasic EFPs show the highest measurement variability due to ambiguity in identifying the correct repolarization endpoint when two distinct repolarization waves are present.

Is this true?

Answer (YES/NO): NO